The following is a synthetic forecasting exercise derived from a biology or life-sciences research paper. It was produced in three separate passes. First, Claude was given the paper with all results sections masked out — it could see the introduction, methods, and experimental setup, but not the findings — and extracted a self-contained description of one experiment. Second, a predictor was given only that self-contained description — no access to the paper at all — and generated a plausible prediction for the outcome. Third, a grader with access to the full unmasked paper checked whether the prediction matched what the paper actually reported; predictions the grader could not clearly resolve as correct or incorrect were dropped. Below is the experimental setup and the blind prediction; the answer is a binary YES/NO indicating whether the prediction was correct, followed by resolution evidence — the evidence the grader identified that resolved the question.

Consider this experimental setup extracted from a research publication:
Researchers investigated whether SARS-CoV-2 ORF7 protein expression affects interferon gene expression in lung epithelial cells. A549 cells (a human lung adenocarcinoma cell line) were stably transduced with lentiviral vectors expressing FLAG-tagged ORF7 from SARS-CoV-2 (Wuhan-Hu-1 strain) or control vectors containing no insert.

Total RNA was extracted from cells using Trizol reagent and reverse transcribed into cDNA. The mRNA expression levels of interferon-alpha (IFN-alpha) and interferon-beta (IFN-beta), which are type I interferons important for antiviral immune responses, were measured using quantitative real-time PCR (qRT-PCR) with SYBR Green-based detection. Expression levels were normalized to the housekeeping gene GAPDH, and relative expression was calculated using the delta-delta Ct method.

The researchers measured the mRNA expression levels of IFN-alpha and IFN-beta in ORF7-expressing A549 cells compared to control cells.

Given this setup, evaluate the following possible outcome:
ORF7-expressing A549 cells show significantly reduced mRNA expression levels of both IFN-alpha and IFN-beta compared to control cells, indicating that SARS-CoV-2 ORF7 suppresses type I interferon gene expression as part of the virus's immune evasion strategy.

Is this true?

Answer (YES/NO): NO